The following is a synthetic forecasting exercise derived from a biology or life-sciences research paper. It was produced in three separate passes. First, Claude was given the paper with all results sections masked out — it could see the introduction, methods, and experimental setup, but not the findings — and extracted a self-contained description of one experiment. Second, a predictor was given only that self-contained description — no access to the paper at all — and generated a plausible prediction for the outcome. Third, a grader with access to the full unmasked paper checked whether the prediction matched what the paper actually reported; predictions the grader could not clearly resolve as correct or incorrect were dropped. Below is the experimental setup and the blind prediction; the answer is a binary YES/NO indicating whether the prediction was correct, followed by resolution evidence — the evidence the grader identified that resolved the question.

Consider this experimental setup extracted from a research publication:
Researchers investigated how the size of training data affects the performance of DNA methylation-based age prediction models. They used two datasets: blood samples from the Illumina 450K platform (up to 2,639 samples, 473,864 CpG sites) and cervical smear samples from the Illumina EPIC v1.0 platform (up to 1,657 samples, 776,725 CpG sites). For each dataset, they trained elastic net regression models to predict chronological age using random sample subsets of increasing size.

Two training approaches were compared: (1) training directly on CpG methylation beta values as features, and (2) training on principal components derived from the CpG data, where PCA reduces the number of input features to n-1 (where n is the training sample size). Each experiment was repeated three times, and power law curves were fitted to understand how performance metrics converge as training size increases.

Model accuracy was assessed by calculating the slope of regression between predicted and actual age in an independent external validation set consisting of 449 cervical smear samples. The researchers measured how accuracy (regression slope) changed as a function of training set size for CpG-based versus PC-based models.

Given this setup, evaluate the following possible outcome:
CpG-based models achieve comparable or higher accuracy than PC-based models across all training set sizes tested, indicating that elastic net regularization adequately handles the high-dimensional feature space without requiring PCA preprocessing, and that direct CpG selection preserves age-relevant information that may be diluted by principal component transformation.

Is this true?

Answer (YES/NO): YES